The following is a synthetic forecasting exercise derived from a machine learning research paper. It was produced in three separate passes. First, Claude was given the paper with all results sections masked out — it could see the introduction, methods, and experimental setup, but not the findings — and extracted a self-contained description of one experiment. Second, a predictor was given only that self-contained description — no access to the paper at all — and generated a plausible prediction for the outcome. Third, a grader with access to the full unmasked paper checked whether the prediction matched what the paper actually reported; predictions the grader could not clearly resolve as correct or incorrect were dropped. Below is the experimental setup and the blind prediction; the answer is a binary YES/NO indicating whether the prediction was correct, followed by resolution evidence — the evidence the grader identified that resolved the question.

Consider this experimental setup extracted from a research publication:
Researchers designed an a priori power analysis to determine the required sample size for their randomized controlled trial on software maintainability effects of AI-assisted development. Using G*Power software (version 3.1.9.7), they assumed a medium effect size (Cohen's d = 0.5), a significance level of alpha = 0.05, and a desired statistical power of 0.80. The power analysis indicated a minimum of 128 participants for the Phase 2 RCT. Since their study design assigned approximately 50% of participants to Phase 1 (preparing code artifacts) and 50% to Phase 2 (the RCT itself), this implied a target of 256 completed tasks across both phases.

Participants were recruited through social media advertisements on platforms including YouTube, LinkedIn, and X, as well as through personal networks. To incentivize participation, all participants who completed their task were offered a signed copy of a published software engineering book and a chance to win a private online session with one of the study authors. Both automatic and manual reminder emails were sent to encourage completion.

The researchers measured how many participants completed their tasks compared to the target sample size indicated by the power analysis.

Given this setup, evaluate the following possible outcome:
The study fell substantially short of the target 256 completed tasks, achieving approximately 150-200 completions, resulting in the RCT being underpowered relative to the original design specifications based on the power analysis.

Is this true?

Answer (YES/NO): YES